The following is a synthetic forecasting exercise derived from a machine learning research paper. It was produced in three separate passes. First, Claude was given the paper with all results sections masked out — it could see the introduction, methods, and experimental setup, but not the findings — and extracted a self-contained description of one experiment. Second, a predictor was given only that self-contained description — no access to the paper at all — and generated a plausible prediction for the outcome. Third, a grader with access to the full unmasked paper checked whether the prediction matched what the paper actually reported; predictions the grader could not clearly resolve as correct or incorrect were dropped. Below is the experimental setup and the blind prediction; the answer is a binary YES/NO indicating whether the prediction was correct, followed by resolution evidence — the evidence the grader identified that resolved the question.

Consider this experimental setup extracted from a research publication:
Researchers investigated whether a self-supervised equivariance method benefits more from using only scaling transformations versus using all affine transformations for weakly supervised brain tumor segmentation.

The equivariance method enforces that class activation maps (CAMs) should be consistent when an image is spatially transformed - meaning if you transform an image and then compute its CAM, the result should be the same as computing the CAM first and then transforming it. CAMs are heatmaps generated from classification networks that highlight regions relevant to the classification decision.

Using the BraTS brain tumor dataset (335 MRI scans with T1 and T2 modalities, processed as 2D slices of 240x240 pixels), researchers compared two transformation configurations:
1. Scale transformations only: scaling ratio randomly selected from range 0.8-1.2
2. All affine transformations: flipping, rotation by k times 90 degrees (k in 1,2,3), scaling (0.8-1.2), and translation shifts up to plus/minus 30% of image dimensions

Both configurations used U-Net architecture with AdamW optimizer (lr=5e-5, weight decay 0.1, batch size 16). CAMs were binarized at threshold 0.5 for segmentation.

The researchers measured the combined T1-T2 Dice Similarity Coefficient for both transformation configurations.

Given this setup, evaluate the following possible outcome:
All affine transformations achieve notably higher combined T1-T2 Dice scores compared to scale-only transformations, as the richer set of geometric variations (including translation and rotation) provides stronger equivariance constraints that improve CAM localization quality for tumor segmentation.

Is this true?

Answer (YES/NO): NO